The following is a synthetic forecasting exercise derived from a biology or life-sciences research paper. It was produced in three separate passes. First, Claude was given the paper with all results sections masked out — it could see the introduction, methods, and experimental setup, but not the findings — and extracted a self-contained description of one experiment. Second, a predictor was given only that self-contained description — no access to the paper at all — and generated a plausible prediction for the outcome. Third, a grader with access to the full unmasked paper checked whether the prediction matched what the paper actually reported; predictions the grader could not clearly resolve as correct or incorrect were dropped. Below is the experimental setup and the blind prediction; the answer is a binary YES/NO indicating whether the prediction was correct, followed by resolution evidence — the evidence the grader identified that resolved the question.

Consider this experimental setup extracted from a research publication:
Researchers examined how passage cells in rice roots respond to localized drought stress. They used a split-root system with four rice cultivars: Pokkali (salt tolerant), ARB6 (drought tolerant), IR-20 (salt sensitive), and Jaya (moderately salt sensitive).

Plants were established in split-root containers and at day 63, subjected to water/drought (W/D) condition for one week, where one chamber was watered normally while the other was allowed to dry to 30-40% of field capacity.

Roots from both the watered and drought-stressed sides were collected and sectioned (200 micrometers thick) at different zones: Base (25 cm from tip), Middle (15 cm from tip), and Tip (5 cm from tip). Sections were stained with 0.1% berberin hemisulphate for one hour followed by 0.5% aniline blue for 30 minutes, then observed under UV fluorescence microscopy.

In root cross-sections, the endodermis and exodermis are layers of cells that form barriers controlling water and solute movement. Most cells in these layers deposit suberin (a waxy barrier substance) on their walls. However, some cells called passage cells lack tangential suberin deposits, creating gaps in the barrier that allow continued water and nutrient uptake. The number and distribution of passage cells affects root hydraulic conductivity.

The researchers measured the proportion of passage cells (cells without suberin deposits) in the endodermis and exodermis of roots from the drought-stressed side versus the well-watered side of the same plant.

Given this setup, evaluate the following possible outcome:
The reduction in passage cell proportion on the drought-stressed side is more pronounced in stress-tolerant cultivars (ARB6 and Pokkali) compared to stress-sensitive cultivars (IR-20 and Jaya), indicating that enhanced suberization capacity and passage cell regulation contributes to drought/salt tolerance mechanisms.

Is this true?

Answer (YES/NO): NO